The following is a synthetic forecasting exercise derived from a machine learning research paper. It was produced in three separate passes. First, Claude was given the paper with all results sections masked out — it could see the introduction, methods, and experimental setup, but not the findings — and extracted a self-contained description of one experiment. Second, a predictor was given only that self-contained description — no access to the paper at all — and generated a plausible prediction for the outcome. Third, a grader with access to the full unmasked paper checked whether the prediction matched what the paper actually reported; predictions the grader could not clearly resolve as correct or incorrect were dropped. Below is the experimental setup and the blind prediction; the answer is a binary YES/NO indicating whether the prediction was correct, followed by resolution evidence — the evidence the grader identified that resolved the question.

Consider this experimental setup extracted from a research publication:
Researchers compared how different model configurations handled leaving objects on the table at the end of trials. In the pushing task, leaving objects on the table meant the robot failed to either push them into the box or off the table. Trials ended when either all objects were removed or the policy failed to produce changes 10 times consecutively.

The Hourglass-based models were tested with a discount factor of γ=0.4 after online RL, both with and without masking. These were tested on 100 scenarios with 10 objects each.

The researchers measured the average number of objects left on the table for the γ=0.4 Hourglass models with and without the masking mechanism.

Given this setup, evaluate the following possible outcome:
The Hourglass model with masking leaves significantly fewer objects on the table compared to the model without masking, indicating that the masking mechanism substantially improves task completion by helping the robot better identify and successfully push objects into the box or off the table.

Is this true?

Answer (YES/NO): YES